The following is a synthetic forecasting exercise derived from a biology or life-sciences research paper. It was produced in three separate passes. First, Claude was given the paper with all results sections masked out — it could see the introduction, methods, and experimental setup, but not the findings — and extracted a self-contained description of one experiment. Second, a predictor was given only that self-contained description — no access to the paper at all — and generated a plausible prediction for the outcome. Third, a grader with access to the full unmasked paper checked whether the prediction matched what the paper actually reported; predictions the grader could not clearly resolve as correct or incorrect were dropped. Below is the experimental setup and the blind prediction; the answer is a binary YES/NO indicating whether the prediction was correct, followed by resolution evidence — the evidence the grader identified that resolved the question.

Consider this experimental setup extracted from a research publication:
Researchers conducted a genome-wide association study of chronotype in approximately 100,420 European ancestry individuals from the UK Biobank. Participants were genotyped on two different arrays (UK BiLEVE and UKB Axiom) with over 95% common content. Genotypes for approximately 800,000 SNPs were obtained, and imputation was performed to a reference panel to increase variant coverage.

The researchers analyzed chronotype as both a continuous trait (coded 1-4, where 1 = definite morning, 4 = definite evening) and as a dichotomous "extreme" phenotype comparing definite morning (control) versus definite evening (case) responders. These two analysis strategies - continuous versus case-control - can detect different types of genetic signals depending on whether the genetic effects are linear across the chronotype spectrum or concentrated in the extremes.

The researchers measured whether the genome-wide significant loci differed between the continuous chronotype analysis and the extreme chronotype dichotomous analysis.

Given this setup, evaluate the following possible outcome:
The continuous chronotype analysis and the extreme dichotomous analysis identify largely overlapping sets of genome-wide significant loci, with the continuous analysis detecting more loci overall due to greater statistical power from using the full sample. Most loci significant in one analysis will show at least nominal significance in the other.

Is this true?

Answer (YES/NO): NO